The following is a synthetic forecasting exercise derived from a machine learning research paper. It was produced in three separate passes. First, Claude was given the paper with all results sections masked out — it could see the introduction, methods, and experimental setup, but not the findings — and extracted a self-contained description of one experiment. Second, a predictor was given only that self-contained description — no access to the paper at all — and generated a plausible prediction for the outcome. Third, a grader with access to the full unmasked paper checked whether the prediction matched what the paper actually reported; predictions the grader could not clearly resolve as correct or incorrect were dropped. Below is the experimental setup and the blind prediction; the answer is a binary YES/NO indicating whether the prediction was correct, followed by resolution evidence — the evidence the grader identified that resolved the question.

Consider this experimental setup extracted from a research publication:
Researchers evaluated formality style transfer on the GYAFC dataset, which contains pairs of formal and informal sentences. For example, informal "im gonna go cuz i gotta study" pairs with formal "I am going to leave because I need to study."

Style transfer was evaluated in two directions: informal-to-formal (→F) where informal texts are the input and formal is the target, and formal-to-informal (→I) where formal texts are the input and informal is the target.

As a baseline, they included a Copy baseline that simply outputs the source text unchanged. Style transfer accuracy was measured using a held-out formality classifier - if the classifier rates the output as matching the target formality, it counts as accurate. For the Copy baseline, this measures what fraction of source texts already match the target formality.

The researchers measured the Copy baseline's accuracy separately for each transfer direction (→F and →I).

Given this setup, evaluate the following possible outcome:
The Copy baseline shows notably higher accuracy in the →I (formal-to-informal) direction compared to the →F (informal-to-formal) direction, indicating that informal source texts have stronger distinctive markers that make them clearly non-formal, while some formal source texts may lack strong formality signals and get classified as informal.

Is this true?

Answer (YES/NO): NO